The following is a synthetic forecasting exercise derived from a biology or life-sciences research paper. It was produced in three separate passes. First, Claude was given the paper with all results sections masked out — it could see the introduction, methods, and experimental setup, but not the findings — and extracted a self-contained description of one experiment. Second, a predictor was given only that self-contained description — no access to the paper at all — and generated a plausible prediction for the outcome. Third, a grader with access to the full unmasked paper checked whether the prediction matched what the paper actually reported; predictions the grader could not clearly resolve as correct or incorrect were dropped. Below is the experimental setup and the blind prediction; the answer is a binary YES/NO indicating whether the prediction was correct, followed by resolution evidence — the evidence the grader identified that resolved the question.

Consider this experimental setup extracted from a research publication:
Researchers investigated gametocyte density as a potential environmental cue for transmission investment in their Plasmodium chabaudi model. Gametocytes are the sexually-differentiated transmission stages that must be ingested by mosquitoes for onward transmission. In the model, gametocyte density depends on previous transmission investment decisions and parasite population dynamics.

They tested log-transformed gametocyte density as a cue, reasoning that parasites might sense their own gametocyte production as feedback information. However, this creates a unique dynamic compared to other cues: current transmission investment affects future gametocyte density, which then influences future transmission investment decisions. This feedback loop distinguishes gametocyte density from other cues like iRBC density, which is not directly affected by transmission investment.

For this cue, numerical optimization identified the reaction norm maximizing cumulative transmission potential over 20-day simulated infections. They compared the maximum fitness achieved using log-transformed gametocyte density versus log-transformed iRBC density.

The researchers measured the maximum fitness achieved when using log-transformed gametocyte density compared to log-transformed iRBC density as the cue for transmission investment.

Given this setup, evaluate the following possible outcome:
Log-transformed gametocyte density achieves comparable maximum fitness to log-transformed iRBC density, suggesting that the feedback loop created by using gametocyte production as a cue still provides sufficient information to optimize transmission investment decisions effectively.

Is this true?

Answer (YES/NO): NO